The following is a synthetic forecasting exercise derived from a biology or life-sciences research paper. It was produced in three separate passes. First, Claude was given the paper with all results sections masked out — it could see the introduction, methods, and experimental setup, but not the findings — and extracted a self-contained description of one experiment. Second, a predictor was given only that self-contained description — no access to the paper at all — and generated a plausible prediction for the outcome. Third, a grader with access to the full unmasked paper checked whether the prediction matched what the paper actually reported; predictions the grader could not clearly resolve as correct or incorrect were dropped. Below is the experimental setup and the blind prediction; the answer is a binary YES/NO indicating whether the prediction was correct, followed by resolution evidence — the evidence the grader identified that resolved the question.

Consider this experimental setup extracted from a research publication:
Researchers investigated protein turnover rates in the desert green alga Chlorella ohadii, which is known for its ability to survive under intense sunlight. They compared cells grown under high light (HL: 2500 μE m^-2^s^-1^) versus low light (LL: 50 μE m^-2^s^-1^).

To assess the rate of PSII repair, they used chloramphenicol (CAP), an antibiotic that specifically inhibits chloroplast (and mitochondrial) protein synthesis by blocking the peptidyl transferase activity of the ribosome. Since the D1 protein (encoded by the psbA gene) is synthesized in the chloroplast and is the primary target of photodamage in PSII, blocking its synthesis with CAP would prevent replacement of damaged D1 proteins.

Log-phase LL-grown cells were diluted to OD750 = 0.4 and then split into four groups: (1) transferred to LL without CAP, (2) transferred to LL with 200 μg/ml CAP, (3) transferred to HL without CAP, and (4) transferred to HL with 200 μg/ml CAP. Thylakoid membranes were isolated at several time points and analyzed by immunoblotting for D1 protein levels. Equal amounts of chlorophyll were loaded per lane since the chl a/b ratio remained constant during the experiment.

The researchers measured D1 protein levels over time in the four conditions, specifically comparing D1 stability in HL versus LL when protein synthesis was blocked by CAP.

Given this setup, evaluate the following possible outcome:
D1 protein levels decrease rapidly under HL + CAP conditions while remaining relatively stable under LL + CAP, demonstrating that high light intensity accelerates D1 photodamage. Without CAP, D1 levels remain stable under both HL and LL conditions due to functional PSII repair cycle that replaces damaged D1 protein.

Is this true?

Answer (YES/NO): YES